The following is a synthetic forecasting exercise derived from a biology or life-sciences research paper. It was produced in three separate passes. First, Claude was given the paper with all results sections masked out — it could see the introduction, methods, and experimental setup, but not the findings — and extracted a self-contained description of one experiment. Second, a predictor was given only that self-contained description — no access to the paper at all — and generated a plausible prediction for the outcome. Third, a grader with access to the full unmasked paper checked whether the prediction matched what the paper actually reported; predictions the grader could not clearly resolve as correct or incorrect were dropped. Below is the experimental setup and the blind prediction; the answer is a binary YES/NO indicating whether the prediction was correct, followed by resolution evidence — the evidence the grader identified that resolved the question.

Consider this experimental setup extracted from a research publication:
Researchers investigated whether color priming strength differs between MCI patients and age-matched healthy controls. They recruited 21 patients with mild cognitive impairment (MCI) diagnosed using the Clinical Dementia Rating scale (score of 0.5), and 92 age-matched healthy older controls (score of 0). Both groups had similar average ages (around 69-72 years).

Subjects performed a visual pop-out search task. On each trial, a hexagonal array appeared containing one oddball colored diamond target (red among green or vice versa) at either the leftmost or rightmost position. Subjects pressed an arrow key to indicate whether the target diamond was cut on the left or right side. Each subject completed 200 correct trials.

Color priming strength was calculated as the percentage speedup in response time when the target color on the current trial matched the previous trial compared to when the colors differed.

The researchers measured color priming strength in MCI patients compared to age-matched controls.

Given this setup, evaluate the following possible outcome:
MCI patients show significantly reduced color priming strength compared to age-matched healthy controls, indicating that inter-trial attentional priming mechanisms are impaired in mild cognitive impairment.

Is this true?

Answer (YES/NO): NO